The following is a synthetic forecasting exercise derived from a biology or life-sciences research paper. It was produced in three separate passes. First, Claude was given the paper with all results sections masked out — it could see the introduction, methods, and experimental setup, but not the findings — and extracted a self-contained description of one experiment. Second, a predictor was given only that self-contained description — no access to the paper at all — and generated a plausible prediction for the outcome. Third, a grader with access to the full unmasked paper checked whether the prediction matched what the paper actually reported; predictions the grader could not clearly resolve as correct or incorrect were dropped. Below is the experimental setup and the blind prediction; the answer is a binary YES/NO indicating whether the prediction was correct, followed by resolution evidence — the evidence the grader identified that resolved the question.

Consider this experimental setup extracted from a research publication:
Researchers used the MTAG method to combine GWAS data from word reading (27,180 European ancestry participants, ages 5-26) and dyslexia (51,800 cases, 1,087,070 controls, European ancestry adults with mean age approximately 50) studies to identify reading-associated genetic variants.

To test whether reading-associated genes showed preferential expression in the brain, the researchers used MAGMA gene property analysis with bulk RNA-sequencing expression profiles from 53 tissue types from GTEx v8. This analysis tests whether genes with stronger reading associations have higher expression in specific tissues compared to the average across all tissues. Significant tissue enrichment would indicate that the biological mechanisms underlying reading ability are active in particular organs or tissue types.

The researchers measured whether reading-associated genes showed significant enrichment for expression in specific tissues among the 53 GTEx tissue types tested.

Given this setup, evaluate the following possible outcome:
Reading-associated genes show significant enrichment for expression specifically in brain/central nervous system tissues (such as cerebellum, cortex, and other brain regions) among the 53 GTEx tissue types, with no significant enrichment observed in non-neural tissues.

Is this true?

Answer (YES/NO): YES